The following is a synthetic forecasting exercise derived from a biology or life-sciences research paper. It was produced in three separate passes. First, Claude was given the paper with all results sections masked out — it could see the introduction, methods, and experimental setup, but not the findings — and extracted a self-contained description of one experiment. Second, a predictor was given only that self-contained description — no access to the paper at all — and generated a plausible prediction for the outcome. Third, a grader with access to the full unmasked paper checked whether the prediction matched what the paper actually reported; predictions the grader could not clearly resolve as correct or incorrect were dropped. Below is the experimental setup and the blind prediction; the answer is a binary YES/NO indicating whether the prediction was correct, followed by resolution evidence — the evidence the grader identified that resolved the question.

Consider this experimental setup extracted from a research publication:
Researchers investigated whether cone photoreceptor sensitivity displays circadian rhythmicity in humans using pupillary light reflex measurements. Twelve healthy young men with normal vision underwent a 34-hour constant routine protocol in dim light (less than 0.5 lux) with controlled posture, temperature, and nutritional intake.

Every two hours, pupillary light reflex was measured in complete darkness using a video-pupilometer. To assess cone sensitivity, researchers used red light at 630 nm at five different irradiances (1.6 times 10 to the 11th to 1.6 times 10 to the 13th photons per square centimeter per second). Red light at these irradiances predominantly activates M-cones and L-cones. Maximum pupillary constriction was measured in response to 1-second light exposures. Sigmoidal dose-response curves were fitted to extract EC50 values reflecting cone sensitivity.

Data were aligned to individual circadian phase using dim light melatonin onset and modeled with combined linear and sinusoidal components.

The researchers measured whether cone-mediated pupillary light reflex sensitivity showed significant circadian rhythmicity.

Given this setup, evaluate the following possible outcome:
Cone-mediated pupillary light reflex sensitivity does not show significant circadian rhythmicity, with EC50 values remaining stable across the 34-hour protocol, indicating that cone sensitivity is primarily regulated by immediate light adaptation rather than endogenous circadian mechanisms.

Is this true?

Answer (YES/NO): NO